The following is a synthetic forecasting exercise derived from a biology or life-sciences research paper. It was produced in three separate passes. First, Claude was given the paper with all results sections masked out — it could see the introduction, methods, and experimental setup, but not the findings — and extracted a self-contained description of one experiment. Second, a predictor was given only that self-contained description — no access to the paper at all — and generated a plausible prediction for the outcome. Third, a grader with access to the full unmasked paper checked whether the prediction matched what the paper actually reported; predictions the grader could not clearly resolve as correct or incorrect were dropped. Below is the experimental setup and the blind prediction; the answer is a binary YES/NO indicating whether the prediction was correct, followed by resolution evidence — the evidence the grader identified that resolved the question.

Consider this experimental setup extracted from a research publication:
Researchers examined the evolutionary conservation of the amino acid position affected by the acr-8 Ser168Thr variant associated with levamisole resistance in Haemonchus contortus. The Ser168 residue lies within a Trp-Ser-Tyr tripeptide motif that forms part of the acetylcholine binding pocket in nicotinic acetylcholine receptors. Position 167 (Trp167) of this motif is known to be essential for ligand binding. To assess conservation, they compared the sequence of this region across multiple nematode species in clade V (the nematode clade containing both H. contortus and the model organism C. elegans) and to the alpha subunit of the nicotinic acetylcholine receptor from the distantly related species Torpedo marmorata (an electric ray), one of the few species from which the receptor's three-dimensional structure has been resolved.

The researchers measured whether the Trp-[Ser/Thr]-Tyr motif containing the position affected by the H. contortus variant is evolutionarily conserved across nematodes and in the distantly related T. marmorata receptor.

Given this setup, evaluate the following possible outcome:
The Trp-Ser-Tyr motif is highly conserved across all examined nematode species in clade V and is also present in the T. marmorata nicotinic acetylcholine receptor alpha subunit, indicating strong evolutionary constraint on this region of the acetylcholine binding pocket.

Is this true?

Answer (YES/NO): NO